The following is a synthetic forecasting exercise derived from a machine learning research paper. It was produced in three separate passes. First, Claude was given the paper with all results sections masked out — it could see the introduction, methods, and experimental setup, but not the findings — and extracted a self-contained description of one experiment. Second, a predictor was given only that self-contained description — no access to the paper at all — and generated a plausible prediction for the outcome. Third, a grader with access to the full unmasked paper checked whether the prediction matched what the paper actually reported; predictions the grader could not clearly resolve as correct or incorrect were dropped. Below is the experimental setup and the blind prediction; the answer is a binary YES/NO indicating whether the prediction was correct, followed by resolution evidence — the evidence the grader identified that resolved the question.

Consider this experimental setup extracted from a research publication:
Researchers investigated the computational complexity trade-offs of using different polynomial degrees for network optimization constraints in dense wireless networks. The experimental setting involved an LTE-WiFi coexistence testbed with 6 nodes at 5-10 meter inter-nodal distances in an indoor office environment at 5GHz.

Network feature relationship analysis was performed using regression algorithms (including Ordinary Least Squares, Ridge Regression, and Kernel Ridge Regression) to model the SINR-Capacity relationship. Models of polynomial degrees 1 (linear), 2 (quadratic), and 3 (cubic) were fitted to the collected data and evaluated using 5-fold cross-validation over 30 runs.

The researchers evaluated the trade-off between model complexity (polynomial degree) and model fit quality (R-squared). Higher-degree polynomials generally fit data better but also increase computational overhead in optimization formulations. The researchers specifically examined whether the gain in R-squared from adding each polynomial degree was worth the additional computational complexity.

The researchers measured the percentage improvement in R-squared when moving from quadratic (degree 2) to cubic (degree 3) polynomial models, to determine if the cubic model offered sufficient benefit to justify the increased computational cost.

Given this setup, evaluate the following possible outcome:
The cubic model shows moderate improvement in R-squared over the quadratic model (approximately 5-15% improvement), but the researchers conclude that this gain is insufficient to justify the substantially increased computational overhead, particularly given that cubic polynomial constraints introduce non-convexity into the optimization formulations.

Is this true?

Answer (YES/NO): NO